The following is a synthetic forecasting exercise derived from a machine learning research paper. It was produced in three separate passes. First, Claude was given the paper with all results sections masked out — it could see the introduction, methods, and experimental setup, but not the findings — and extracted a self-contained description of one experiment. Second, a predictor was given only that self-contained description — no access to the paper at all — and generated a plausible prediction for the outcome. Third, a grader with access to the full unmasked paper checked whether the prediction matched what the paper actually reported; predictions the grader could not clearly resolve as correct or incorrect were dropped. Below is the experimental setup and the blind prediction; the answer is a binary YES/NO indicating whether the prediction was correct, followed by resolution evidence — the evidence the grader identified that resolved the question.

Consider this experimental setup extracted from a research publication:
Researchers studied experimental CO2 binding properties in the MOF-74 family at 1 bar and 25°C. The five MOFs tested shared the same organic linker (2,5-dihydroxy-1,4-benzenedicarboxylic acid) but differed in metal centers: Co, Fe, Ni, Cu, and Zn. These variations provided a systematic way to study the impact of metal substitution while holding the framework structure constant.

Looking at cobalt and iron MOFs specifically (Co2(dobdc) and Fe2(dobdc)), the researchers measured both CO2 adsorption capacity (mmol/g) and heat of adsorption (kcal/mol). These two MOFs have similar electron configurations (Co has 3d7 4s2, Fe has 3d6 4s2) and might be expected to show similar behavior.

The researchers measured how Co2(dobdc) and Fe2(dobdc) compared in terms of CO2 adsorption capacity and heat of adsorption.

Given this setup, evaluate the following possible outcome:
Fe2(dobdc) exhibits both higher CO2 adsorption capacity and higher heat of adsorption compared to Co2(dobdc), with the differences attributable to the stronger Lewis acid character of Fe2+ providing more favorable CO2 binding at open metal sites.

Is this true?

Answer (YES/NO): NO